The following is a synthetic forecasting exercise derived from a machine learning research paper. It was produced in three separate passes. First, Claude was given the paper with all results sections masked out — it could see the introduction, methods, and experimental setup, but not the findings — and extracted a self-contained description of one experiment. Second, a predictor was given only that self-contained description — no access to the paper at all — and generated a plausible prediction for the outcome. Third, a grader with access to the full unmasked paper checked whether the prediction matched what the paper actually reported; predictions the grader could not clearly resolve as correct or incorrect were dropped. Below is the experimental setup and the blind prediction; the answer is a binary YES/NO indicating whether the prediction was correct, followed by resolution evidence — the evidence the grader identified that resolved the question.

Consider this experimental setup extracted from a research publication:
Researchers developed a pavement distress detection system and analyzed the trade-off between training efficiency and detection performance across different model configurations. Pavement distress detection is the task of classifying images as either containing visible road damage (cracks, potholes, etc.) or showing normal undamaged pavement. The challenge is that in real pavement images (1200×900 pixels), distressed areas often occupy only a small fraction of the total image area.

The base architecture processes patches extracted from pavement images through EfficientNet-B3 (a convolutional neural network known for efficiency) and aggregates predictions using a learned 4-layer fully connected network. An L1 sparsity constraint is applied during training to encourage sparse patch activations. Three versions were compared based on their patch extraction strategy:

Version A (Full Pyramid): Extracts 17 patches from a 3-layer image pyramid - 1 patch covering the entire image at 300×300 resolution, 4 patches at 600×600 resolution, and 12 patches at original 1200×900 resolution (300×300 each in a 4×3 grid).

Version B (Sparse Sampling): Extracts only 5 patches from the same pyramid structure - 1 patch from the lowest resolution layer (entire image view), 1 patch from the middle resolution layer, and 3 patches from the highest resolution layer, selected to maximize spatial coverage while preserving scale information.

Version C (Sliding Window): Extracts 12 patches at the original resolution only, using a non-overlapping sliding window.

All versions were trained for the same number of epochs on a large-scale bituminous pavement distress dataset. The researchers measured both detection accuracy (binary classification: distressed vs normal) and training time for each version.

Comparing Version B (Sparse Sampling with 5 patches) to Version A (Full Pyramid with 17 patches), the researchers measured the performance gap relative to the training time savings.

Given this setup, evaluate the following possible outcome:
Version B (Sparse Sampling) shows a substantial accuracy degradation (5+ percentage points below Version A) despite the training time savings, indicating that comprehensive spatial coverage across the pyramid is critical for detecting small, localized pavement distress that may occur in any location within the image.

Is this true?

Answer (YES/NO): NO